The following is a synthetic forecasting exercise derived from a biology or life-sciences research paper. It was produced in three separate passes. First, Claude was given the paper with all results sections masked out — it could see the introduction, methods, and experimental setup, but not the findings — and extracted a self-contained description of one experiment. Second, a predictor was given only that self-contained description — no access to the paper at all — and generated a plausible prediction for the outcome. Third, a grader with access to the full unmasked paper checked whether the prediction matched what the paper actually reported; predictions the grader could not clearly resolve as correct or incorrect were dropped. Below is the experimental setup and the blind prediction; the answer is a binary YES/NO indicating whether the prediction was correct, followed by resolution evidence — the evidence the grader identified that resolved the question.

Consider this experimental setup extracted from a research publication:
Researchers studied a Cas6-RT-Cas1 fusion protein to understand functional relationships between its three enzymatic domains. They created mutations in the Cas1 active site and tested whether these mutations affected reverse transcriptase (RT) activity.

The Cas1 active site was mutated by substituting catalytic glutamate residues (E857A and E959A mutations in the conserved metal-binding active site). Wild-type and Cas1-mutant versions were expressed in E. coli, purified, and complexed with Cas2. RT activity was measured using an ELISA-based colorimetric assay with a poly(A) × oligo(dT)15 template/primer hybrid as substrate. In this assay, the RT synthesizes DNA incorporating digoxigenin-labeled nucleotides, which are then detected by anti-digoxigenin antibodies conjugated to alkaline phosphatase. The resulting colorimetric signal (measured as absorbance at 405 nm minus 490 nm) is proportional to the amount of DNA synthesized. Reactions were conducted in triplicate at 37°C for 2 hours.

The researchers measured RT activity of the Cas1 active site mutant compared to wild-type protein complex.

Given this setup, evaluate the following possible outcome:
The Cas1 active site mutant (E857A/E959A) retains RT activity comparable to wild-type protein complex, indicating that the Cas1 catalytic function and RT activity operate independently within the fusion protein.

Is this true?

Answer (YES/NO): NO